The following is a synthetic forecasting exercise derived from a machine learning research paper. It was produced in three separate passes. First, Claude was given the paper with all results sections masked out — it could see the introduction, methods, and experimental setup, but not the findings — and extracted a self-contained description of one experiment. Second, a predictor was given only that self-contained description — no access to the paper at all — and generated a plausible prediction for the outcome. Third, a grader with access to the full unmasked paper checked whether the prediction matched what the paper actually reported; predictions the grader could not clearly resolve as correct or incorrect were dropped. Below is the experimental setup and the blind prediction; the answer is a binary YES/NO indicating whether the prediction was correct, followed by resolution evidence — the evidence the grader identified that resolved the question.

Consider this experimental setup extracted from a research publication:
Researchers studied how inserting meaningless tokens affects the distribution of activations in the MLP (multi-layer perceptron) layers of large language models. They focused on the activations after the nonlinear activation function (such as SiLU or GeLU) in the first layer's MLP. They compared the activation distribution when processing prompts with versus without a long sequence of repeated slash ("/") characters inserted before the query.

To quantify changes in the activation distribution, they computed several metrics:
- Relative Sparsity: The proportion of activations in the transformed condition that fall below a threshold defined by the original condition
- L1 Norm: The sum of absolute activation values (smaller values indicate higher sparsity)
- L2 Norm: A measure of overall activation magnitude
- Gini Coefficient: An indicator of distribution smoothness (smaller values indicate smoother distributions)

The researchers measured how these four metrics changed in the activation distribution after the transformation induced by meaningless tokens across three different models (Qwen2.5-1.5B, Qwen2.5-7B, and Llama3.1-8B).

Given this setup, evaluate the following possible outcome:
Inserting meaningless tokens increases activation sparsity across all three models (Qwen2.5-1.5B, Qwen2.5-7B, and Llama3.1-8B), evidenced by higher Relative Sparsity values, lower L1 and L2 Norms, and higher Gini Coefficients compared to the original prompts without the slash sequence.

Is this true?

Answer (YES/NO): NO